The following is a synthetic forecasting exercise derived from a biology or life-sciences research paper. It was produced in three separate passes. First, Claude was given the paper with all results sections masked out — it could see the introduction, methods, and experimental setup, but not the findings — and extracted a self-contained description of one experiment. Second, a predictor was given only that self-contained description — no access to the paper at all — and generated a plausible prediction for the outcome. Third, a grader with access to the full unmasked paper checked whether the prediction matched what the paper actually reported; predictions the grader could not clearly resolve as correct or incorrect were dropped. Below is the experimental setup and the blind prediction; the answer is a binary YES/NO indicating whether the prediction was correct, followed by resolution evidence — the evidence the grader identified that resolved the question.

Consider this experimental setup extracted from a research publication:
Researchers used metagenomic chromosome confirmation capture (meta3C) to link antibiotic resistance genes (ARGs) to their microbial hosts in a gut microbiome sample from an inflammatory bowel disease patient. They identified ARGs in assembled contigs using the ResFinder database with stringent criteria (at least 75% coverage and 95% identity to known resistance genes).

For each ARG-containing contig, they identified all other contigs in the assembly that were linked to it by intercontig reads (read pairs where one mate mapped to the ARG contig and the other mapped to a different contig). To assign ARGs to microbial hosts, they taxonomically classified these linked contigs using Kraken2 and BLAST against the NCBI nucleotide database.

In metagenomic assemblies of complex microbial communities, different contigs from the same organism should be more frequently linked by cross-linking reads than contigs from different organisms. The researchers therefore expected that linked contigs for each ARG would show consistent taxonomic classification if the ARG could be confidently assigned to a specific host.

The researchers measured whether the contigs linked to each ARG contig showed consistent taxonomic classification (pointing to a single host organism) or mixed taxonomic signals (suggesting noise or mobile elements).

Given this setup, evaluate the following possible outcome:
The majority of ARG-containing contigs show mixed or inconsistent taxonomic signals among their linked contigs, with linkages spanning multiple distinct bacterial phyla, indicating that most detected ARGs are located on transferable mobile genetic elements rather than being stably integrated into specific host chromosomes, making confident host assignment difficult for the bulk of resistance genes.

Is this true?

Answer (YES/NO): NO